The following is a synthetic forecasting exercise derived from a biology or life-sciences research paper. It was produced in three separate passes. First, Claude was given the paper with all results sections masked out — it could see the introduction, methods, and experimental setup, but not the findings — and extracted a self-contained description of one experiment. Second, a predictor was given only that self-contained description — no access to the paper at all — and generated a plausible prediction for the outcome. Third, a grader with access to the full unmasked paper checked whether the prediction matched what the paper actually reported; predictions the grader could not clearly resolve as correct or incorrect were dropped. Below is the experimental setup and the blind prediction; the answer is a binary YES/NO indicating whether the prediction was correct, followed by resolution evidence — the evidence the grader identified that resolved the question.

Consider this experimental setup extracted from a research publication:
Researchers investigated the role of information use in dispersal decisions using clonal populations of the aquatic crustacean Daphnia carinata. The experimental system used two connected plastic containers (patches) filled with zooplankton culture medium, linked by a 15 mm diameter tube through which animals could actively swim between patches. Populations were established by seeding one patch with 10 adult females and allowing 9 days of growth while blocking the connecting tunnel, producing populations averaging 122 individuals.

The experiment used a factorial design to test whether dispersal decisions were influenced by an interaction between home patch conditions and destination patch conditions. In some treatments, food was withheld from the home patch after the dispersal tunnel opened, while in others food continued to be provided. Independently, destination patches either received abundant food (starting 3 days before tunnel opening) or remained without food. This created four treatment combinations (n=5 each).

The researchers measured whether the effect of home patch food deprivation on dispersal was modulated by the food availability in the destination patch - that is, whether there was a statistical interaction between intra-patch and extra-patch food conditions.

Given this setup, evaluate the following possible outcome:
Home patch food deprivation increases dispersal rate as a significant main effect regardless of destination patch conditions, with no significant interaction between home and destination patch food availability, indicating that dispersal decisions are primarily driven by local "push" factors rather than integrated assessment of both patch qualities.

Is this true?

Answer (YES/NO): YES